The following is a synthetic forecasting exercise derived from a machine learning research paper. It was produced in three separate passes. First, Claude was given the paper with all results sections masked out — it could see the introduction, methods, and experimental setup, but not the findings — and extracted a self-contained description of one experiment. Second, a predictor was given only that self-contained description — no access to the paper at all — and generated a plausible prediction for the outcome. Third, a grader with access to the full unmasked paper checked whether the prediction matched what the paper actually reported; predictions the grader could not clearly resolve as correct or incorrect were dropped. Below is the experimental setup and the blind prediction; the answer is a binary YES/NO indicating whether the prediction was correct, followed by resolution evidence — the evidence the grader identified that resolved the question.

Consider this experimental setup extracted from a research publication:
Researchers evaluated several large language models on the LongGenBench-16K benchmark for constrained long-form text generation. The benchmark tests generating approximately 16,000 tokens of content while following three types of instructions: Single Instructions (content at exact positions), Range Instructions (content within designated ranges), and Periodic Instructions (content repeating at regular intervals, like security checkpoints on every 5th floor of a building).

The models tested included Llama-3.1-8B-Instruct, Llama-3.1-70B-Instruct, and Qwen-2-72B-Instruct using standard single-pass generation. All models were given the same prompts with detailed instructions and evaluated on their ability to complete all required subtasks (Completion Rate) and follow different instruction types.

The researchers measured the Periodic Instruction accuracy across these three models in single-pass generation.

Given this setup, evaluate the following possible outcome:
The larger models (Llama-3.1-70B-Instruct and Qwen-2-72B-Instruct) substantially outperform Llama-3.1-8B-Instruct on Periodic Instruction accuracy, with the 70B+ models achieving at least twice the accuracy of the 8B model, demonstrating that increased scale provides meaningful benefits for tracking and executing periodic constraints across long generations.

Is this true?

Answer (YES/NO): NO